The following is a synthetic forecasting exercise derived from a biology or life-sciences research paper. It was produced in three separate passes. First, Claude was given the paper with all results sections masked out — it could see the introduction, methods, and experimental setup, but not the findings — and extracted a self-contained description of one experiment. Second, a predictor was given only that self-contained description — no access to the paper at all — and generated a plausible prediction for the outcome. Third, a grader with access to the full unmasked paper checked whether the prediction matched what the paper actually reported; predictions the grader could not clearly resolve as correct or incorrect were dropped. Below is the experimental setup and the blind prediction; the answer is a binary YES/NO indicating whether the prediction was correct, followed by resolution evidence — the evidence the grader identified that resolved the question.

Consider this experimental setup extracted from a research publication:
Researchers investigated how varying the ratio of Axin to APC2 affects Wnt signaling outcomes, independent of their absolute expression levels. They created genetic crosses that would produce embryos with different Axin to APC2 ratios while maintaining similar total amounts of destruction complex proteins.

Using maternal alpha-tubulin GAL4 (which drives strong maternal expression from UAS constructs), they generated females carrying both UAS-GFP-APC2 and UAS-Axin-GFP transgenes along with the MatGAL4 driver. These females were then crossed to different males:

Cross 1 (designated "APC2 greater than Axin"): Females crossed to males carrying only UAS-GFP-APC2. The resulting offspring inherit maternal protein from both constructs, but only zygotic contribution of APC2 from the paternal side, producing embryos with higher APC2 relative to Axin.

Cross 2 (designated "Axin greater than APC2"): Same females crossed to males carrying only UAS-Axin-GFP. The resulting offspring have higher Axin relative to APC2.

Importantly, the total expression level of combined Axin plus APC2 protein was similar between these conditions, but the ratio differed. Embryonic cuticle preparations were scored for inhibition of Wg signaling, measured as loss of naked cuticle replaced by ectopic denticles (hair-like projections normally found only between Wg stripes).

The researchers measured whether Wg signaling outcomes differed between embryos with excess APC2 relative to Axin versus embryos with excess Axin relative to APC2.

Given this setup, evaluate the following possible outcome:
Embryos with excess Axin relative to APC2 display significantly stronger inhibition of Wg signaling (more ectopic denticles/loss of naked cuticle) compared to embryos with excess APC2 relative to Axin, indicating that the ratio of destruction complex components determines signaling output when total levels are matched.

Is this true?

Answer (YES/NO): YES